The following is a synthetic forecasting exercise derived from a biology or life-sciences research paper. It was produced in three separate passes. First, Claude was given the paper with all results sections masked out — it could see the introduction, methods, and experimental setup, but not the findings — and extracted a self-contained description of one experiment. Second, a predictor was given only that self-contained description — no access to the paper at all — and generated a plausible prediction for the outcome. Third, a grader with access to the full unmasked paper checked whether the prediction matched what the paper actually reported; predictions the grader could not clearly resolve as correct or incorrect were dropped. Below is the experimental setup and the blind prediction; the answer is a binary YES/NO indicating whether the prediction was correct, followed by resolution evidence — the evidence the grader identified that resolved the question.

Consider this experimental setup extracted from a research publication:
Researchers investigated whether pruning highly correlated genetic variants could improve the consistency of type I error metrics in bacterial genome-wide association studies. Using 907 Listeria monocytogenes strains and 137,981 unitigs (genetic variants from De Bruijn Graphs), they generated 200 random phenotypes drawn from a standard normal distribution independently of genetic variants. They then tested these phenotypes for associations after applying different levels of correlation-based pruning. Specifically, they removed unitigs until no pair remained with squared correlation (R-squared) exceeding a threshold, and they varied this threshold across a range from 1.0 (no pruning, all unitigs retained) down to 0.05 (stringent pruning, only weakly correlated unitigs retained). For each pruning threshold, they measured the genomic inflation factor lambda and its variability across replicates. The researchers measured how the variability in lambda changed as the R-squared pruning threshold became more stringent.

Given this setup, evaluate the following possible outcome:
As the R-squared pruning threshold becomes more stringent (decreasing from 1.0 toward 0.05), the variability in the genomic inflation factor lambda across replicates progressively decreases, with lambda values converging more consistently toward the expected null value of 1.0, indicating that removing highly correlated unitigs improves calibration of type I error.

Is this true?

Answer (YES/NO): NO